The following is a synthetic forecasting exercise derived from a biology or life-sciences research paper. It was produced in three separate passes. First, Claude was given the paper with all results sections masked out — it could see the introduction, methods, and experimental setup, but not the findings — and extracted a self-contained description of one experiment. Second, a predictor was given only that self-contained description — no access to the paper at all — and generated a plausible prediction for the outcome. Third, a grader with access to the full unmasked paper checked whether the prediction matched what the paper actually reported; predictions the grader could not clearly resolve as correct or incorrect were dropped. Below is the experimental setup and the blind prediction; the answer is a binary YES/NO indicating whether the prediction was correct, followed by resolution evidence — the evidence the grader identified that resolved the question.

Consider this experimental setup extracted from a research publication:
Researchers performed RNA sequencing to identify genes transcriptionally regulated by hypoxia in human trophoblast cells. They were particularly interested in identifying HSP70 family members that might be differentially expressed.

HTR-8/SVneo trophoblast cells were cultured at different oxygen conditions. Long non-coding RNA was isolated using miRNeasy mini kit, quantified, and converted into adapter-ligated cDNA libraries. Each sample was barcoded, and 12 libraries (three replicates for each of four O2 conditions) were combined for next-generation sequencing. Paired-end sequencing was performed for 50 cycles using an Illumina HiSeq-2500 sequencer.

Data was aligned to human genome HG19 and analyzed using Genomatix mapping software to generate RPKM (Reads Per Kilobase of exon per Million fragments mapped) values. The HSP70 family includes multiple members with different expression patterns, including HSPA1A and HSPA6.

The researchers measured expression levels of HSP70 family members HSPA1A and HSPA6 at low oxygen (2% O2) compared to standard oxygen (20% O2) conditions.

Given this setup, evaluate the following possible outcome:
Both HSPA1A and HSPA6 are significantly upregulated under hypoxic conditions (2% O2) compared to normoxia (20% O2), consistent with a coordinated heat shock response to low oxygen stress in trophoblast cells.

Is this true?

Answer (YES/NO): NO